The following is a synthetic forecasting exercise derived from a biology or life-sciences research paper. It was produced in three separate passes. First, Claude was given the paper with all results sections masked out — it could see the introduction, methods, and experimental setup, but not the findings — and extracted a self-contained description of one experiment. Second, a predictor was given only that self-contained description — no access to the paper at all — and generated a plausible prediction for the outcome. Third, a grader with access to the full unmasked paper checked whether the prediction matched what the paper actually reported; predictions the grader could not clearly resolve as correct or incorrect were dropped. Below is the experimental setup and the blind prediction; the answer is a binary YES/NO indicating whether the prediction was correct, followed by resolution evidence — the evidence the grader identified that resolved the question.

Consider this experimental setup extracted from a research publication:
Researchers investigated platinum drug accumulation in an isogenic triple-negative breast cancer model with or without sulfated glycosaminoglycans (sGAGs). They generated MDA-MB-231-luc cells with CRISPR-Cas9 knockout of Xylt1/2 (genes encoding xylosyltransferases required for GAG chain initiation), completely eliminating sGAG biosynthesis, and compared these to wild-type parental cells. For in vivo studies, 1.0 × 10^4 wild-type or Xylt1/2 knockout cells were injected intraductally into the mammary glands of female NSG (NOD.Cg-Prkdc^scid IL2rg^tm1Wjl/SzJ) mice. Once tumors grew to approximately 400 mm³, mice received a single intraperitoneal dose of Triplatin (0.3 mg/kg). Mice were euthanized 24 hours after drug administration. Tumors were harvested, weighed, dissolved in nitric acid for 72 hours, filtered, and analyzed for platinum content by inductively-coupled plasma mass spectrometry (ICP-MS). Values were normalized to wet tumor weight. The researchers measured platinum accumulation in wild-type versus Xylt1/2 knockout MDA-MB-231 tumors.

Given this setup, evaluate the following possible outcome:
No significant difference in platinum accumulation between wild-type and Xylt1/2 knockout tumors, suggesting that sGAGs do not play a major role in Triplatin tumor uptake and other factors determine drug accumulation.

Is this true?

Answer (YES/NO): NO